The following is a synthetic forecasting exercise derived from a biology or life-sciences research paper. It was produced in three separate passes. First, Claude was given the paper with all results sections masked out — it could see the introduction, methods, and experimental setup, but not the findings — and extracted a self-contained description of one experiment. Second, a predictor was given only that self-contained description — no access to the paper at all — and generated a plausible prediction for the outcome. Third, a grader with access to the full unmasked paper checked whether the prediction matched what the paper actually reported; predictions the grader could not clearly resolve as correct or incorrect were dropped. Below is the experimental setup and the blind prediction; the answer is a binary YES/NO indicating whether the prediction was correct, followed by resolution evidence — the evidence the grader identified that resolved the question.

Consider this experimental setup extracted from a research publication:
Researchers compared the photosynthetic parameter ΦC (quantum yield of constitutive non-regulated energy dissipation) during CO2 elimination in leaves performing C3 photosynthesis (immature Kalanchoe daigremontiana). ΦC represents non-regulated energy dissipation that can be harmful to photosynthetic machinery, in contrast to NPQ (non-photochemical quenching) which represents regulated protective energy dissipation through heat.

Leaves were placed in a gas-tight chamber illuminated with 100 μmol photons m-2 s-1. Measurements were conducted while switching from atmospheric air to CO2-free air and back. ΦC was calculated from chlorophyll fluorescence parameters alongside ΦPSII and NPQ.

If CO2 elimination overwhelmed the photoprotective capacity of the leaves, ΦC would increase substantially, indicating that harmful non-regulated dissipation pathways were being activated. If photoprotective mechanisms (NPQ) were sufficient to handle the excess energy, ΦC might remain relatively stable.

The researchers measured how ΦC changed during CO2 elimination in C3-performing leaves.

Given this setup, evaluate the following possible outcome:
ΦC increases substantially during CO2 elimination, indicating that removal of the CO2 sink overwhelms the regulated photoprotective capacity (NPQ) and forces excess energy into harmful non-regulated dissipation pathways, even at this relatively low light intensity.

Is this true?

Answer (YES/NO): NO